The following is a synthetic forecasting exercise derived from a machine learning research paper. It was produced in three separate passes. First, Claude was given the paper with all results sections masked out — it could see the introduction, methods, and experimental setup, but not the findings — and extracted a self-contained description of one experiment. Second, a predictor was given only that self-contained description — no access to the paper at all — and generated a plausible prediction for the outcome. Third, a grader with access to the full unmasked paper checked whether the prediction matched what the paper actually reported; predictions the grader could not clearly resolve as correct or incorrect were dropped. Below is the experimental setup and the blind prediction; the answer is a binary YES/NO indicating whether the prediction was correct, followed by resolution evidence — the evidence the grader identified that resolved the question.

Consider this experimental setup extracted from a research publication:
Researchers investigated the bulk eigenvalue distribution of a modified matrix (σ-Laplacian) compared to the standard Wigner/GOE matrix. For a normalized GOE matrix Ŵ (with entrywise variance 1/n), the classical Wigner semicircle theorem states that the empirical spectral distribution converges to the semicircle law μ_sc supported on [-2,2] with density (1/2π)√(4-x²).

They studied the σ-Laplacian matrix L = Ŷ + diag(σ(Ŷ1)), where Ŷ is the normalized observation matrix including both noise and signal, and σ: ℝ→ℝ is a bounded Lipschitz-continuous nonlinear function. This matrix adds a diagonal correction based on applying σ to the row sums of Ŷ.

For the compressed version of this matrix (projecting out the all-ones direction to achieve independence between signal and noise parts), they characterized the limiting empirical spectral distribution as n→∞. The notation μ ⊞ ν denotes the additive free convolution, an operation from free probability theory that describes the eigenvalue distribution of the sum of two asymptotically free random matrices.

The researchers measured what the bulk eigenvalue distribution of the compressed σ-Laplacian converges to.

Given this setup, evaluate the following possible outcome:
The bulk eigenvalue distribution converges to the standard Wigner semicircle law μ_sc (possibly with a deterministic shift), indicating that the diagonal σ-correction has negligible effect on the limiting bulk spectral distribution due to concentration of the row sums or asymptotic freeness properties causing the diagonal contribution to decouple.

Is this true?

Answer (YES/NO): NO